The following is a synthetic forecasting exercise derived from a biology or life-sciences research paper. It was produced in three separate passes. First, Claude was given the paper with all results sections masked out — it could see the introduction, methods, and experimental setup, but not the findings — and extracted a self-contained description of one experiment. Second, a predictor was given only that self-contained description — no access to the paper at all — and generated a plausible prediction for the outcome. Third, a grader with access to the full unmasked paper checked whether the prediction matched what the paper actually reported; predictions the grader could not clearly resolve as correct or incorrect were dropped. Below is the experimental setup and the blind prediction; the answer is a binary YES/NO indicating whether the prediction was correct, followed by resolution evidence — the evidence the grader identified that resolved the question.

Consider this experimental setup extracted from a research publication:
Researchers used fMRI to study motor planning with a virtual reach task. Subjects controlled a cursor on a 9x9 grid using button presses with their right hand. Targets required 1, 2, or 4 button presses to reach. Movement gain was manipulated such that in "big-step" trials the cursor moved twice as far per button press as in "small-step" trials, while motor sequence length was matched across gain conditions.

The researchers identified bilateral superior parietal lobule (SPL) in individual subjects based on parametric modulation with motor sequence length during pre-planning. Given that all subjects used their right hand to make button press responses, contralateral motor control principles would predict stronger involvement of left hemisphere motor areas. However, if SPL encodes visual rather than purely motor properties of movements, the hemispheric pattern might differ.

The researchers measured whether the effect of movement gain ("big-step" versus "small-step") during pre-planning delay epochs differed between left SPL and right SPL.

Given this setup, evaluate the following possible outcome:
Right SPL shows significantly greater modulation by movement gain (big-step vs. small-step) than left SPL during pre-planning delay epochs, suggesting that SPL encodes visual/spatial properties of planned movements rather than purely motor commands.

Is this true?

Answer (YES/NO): NO